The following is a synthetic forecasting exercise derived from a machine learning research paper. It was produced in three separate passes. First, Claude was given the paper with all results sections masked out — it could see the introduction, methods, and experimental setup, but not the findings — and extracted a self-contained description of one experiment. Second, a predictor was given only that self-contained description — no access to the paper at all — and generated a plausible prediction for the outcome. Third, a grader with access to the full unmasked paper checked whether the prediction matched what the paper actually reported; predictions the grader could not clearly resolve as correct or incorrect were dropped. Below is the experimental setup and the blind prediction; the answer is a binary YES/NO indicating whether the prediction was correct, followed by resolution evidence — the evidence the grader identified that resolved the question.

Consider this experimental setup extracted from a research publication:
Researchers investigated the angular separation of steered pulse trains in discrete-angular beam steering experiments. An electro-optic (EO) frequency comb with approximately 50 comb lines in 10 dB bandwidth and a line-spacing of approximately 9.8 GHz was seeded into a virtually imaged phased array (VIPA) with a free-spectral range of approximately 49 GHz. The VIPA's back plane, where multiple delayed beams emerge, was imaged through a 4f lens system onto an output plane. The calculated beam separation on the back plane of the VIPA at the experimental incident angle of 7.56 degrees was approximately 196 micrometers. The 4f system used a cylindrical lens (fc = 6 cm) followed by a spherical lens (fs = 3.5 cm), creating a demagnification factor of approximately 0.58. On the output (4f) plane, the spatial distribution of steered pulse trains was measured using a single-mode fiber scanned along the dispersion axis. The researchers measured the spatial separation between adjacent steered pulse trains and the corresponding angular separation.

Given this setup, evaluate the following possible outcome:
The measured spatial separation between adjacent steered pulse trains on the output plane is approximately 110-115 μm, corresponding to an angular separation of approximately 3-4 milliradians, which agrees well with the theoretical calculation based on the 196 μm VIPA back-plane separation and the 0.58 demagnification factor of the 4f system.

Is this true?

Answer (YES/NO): YES